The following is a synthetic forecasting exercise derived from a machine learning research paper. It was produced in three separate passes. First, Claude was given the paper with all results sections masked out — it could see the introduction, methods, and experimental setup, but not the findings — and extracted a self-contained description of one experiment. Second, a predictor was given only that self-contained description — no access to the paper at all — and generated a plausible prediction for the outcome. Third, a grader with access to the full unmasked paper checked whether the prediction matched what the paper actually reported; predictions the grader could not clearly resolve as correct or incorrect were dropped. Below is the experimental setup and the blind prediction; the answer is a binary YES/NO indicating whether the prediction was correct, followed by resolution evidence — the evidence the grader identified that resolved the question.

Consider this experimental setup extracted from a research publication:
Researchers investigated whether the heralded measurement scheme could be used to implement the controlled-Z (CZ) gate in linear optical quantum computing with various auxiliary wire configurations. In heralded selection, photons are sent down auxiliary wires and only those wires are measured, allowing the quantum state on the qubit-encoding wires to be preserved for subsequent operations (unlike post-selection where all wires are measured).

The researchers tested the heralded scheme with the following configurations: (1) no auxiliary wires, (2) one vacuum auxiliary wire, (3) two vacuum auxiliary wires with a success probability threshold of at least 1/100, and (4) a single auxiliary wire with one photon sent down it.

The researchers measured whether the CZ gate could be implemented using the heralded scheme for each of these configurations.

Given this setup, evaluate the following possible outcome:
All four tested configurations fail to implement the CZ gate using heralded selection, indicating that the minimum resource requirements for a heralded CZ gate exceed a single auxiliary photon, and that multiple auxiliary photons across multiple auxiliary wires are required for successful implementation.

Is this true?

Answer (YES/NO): YES